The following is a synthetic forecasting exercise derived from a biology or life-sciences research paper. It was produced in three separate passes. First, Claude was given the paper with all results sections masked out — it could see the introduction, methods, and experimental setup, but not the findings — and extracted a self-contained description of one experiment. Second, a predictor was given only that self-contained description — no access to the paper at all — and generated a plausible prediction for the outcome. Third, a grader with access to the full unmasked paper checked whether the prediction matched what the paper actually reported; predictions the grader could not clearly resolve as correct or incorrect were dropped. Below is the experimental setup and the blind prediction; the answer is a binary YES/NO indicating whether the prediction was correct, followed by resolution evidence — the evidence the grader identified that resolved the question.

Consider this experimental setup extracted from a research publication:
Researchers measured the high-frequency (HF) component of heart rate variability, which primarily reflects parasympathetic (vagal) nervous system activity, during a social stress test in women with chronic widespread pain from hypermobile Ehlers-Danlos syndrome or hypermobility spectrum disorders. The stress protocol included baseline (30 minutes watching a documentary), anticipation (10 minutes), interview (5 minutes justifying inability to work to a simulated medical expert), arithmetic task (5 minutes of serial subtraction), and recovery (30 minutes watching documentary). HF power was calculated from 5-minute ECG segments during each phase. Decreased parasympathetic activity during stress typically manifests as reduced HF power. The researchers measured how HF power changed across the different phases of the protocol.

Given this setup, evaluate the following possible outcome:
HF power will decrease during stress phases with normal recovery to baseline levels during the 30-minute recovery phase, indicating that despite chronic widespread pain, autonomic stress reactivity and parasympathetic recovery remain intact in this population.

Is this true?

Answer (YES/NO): NO